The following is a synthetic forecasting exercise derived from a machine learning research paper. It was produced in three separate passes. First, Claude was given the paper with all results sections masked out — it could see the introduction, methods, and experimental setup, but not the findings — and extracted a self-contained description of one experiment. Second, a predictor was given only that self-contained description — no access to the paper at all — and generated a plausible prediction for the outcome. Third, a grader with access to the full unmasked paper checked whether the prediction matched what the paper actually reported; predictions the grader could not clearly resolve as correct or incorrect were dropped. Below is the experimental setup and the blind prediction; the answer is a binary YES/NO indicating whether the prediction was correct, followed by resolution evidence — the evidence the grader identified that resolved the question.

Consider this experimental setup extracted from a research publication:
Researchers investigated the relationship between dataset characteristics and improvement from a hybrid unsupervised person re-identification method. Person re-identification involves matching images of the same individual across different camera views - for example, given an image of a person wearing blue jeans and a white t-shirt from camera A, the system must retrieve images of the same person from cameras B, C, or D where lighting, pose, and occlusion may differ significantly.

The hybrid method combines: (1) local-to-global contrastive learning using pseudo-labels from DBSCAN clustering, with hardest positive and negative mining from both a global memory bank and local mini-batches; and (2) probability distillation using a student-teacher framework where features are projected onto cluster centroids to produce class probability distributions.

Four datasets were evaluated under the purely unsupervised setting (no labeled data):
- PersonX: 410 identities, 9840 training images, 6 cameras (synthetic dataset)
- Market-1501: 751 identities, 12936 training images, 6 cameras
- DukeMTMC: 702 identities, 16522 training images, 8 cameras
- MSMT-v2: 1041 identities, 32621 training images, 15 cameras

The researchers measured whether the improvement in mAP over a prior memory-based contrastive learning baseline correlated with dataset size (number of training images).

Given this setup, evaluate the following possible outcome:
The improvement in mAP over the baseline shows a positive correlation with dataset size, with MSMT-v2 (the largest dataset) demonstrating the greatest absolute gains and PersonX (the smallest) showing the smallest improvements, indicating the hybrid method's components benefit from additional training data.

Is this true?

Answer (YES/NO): NO